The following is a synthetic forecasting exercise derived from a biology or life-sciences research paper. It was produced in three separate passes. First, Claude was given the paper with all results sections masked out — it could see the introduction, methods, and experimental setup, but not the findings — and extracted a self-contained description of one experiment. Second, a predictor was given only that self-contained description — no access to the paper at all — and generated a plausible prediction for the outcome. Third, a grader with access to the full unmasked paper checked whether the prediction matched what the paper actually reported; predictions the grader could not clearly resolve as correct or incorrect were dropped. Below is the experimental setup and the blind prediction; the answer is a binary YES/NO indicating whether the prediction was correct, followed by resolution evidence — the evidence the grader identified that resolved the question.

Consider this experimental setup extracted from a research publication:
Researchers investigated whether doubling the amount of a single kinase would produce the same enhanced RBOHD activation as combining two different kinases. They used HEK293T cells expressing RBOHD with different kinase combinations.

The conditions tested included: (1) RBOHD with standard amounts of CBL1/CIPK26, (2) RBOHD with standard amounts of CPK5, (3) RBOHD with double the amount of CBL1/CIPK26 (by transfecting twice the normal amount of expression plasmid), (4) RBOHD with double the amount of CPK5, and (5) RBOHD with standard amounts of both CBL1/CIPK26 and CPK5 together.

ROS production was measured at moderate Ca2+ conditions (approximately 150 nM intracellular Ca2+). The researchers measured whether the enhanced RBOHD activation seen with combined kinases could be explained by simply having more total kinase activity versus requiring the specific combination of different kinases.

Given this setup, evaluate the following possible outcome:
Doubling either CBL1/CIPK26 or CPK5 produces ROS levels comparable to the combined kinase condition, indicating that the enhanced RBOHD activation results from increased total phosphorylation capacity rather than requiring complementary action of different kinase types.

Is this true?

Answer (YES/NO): NO